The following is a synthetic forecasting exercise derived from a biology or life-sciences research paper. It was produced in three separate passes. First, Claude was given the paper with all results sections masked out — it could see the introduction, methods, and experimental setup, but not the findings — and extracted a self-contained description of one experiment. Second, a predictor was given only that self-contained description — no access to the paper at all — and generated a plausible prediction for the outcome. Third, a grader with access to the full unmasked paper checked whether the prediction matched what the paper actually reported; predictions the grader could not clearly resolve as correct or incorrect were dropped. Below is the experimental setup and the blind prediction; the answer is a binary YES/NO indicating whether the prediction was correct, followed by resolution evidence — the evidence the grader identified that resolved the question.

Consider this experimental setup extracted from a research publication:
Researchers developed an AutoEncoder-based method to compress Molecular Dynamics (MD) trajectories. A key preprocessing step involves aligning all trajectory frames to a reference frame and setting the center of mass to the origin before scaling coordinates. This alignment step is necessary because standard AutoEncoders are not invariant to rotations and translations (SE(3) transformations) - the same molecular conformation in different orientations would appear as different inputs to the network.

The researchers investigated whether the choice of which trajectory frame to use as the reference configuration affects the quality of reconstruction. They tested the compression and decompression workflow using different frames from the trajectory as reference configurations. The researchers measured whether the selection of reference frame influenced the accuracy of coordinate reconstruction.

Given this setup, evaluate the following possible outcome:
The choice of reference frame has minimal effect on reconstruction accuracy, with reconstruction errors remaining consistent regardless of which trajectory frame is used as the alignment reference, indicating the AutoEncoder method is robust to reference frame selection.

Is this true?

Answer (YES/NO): YES